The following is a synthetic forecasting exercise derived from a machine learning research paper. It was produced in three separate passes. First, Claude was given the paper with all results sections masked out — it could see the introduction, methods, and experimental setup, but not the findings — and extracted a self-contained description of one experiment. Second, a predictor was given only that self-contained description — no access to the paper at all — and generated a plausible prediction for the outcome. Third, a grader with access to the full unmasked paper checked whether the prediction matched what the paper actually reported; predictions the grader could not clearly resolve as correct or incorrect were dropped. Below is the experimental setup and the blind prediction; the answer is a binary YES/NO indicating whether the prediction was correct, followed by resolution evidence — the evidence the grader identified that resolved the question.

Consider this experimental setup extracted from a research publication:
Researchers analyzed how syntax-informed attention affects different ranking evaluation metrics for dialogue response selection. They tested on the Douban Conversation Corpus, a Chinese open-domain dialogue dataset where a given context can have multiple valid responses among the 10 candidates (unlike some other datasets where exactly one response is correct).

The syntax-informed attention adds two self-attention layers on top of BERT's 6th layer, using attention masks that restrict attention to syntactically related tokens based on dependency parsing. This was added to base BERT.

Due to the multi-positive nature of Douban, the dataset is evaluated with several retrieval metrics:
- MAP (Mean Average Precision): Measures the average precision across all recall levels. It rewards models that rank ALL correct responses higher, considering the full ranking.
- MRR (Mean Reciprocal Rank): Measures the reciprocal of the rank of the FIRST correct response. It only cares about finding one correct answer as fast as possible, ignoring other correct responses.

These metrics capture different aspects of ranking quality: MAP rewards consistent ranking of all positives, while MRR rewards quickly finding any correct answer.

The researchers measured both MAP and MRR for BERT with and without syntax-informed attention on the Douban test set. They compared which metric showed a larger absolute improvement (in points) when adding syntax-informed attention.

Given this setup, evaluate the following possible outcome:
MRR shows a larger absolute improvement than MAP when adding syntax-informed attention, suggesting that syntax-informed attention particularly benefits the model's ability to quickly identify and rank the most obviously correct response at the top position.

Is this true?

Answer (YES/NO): YES